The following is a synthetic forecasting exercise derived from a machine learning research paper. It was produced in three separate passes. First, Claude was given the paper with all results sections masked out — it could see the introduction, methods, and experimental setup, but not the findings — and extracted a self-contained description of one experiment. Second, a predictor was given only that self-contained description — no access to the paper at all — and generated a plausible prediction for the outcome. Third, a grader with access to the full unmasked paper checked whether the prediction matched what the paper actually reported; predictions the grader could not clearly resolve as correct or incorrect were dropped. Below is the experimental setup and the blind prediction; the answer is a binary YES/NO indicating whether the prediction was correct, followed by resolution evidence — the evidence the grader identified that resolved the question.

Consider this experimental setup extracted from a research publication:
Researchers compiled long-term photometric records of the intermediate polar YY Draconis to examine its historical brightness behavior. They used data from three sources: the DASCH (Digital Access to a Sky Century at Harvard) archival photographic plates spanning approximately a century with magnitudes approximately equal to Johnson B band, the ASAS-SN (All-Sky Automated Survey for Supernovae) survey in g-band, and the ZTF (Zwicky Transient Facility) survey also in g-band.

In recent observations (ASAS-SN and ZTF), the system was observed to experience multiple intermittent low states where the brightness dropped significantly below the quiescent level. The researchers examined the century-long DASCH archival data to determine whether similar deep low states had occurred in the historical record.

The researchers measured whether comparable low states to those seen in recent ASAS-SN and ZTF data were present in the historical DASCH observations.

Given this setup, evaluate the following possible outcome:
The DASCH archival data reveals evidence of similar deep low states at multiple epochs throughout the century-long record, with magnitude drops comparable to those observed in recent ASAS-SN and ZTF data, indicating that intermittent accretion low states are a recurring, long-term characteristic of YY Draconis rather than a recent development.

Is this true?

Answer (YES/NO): NO